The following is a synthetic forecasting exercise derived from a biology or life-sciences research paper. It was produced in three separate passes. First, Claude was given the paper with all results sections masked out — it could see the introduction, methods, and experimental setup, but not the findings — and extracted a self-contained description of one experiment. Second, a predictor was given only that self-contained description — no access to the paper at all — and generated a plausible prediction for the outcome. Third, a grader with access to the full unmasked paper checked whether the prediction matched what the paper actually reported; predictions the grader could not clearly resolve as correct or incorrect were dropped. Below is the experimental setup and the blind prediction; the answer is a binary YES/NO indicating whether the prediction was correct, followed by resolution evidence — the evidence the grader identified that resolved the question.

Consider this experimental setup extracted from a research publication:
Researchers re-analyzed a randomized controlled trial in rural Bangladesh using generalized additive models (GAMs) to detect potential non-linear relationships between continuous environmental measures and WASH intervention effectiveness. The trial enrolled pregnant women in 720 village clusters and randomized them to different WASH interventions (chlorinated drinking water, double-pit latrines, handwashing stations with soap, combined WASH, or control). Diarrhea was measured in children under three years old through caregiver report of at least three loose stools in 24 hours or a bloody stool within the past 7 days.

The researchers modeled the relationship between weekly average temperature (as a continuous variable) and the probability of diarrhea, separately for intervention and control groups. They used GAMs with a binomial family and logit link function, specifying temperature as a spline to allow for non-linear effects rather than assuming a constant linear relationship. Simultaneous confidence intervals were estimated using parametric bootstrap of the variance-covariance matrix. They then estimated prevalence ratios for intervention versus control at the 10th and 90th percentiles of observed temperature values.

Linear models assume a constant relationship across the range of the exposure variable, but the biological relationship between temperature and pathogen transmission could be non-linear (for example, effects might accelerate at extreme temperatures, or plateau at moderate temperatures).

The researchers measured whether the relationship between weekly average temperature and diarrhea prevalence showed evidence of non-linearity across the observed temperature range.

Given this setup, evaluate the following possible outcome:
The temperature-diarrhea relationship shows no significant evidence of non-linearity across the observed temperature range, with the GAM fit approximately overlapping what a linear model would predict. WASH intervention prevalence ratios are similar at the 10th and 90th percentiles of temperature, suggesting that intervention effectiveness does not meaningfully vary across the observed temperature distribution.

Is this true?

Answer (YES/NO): NO